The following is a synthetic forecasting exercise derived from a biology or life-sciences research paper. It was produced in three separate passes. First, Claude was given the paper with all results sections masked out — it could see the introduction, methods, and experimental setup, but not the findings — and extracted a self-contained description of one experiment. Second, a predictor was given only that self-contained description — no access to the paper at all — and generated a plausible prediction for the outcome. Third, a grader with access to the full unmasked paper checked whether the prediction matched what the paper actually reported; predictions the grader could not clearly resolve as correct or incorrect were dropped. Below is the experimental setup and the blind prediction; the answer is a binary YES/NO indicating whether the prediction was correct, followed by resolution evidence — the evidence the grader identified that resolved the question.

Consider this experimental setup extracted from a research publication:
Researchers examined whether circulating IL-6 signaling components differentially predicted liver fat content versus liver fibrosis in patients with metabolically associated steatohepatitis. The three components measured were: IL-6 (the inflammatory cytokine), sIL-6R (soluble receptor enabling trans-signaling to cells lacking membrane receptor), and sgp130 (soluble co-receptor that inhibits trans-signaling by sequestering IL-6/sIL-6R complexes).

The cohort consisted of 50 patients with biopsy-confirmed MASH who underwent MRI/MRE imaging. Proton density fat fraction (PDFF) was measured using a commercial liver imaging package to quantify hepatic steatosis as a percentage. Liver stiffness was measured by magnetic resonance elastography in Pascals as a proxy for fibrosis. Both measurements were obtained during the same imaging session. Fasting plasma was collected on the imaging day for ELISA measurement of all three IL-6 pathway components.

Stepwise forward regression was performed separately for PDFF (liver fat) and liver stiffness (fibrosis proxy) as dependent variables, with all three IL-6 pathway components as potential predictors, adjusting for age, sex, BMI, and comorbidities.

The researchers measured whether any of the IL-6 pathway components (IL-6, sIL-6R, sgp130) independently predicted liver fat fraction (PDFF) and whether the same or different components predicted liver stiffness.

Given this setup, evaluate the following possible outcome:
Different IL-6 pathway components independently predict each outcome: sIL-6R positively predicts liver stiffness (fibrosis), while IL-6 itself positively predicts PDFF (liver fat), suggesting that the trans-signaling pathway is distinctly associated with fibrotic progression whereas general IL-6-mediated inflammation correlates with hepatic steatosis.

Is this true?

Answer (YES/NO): NO